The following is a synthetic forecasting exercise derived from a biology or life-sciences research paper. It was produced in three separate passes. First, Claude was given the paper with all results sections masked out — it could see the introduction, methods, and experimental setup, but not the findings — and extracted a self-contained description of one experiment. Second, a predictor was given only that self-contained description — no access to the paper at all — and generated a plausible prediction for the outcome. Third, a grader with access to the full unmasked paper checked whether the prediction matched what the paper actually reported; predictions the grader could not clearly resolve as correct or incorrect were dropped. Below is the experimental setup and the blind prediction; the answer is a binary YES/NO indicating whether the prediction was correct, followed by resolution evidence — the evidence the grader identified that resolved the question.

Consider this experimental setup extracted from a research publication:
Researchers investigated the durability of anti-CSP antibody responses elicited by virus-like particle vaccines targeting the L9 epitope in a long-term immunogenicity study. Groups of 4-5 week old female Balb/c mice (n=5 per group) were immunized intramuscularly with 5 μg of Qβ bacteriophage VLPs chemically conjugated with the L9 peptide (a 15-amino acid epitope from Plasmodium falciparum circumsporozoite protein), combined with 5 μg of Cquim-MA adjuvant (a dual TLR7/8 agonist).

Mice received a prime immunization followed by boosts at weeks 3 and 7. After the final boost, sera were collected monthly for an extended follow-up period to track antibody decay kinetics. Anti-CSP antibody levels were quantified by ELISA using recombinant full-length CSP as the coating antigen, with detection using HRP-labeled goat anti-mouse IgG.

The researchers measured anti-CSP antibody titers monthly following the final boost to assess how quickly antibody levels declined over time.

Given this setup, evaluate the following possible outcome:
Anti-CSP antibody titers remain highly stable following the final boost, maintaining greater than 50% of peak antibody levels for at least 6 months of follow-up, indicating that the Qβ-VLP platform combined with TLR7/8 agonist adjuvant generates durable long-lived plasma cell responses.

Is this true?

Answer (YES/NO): YES